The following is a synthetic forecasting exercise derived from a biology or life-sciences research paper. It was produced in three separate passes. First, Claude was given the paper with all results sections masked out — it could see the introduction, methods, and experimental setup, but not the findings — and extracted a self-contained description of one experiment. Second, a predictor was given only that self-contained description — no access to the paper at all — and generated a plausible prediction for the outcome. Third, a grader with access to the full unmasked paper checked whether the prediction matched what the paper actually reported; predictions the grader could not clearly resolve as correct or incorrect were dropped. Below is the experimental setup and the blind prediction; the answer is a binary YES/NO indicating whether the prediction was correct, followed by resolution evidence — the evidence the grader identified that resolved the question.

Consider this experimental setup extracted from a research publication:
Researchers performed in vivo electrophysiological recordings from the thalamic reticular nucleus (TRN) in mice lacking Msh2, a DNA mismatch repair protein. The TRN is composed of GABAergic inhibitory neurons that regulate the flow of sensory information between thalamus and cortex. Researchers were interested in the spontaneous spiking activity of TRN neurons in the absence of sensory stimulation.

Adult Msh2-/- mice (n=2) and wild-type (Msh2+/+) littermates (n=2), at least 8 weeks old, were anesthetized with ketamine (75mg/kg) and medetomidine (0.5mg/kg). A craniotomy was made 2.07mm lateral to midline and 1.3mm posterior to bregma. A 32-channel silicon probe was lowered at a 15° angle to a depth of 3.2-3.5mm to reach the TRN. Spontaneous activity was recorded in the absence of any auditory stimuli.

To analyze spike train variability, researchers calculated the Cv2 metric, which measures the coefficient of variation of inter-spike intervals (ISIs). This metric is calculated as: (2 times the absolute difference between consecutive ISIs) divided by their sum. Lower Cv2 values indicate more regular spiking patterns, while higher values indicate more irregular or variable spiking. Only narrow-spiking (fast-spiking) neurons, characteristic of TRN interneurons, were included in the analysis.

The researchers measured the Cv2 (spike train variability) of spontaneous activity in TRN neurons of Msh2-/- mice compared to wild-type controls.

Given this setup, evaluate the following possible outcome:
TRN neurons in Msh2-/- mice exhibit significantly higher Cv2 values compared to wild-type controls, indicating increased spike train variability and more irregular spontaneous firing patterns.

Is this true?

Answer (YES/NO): YES